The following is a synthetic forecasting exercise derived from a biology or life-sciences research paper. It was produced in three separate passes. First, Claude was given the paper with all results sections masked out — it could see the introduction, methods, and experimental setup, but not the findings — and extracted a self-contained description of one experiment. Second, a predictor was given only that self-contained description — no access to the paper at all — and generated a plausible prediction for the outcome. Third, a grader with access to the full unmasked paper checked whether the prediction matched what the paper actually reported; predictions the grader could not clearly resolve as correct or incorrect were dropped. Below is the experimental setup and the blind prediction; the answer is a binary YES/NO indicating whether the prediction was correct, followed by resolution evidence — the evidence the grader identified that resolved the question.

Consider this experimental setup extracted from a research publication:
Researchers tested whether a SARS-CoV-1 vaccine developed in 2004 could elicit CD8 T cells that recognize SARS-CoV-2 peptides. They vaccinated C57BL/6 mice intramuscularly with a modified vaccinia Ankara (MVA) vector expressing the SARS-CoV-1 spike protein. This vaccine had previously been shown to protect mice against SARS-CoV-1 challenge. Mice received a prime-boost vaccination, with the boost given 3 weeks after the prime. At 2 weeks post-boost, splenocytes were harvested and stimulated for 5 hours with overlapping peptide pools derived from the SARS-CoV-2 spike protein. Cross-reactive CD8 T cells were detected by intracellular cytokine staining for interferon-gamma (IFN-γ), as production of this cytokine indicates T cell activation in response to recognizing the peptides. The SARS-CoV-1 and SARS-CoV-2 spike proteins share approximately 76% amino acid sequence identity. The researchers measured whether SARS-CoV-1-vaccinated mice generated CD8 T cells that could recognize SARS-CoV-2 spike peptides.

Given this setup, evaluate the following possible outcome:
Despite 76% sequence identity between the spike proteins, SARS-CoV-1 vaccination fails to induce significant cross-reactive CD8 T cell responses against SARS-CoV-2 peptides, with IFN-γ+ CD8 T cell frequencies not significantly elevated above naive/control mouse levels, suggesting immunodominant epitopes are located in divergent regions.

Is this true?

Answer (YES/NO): NO